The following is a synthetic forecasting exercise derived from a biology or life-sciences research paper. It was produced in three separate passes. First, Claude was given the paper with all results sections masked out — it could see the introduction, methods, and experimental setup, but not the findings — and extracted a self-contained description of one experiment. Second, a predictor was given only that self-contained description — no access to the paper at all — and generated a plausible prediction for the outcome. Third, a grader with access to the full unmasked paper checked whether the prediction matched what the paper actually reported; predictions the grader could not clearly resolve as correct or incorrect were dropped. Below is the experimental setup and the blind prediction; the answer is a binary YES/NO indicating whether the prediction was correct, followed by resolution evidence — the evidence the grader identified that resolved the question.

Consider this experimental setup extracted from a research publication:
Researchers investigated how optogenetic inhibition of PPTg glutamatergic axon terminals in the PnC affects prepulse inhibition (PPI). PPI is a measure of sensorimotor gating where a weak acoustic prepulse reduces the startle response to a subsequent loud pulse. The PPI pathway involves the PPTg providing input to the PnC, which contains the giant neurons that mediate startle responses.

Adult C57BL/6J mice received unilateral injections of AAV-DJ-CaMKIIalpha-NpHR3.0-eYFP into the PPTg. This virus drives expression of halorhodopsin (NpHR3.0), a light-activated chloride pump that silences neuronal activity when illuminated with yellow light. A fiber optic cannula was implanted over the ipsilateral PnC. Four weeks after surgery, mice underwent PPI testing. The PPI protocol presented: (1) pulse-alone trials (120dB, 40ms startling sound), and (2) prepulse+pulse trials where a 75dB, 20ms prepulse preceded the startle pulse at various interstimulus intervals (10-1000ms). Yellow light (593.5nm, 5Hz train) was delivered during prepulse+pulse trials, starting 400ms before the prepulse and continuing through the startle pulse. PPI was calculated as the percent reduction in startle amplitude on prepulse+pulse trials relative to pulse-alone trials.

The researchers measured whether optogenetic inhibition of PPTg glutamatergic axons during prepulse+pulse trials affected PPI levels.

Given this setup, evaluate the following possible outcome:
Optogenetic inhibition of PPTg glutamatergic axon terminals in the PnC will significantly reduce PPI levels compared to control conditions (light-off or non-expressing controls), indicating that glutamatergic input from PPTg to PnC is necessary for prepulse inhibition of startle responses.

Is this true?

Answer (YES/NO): NO